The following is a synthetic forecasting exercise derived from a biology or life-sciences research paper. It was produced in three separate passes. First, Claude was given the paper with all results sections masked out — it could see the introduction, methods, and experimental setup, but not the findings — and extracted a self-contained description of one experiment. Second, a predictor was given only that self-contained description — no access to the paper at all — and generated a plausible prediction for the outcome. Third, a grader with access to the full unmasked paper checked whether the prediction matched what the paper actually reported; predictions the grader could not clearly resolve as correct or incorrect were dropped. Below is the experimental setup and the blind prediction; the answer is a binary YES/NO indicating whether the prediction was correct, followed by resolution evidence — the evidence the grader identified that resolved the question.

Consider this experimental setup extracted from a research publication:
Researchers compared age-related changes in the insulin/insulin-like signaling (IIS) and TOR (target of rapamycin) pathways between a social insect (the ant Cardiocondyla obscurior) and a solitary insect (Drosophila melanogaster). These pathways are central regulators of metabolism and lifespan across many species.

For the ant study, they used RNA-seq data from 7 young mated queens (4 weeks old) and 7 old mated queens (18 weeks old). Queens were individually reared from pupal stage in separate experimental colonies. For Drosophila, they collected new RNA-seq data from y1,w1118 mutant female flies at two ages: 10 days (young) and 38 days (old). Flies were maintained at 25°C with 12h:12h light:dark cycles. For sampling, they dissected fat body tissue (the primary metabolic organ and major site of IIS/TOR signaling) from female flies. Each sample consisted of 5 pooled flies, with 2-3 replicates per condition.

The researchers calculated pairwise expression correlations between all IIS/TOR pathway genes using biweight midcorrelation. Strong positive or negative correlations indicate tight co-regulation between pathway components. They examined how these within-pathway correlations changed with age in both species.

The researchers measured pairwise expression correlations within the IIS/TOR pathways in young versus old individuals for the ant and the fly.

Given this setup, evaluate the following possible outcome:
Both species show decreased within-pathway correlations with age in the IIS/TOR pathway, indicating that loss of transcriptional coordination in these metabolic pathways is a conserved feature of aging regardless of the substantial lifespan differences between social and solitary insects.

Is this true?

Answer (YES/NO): NO